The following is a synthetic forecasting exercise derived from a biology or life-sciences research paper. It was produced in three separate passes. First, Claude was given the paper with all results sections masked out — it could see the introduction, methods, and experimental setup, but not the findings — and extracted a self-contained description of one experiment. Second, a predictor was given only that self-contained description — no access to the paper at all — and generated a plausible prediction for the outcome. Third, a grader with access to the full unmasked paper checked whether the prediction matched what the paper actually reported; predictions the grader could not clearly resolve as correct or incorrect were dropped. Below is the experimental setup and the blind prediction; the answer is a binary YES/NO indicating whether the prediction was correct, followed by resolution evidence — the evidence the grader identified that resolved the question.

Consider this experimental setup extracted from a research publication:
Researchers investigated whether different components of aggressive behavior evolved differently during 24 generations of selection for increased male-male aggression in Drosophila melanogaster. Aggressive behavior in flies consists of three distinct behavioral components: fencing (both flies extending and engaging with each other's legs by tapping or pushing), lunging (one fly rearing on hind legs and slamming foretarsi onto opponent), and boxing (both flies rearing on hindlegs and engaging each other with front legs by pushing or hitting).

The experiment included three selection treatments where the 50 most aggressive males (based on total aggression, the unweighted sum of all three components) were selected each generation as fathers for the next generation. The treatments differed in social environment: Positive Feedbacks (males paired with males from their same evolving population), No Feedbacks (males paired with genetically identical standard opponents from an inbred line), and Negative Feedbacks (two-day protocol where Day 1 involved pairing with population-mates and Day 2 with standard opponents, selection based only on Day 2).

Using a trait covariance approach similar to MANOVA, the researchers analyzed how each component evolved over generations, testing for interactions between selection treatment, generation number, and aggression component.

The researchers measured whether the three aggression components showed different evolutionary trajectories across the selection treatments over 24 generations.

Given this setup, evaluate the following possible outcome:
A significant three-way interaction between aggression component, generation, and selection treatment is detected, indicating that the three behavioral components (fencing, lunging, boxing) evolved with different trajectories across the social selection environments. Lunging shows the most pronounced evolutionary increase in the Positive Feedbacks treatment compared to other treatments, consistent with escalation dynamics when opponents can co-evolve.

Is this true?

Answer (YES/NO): NO